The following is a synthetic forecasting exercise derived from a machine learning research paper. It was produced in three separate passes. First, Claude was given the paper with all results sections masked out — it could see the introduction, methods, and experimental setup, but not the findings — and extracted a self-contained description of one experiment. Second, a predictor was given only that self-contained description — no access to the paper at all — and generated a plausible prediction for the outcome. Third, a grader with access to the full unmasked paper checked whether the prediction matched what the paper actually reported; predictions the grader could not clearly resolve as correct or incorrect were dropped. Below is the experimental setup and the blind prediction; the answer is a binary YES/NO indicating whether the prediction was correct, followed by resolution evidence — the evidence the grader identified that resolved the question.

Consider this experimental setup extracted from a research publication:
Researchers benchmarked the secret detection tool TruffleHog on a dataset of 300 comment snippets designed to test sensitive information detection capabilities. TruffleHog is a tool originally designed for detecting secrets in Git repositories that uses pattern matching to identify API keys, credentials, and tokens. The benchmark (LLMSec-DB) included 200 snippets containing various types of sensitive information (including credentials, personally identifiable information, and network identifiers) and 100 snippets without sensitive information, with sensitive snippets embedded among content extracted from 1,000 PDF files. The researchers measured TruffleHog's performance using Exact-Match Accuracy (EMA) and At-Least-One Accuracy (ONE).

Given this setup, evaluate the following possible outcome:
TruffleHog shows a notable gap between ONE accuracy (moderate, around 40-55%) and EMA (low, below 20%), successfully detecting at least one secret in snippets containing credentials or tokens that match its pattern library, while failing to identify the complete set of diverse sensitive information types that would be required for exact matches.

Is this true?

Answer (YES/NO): NO